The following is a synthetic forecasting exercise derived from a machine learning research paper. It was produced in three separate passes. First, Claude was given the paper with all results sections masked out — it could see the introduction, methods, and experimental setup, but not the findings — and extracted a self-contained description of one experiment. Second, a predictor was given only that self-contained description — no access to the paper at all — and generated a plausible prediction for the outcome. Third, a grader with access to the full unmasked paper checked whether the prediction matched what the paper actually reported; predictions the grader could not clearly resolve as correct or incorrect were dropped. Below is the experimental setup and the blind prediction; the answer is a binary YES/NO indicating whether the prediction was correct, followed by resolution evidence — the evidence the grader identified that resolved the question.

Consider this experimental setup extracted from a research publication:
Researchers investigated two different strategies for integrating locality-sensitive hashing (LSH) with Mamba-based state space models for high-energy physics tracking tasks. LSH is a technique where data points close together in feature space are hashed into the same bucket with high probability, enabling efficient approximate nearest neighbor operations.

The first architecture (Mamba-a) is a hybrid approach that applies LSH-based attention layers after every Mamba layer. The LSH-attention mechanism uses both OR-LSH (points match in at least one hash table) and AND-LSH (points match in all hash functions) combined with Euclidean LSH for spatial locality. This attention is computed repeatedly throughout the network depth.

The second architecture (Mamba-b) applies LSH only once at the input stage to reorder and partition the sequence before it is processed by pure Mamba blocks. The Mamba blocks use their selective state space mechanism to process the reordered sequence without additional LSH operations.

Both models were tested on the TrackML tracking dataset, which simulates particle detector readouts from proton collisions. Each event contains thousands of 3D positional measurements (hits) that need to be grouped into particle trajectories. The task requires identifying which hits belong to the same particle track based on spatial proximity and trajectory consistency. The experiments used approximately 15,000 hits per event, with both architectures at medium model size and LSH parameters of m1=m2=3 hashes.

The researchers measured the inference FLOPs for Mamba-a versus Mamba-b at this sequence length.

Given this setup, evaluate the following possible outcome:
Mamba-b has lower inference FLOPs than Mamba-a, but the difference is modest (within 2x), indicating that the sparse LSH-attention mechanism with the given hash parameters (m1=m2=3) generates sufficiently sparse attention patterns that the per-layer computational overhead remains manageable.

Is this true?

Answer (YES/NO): NO